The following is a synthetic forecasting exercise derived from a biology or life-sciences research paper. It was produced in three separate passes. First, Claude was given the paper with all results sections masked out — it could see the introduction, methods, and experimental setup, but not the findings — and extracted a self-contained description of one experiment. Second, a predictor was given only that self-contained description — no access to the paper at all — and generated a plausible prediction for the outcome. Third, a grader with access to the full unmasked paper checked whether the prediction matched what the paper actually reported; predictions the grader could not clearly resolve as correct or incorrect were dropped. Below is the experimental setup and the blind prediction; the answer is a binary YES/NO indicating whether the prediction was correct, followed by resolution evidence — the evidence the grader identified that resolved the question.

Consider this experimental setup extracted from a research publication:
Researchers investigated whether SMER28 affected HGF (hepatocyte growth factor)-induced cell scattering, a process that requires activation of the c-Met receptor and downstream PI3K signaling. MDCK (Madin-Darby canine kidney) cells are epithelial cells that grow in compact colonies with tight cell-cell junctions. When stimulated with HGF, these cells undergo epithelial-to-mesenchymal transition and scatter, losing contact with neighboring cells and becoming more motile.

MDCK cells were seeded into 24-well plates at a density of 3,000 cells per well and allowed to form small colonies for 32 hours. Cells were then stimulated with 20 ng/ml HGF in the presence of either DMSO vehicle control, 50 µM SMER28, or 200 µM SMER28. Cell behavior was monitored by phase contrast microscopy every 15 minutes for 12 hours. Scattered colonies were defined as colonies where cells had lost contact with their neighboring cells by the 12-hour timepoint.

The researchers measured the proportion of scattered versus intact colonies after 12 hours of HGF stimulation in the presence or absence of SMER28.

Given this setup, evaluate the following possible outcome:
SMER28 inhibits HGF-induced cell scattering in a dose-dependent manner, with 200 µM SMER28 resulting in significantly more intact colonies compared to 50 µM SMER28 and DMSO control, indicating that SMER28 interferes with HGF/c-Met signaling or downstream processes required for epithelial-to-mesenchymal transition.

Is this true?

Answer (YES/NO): NO